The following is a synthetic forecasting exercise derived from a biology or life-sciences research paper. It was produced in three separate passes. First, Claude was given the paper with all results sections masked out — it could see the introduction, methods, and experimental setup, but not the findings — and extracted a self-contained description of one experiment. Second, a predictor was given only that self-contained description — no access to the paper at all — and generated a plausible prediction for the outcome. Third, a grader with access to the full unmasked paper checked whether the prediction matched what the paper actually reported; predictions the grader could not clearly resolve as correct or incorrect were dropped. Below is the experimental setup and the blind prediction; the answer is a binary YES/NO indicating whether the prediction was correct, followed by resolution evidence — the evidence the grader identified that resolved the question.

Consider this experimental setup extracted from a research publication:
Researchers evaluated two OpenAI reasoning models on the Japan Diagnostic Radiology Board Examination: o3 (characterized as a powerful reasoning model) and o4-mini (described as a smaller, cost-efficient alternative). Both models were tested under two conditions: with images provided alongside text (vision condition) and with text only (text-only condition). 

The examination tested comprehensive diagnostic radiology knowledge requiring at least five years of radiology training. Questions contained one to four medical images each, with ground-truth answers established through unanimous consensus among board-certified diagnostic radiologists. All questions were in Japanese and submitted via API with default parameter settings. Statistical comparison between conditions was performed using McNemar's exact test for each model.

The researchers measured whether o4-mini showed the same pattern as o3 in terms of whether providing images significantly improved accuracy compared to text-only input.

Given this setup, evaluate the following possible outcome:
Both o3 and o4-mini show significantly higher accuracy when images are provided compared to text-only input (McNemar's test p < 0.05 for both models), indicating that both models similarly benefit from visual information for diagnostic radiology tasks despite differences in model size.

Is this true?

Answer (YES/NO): NO